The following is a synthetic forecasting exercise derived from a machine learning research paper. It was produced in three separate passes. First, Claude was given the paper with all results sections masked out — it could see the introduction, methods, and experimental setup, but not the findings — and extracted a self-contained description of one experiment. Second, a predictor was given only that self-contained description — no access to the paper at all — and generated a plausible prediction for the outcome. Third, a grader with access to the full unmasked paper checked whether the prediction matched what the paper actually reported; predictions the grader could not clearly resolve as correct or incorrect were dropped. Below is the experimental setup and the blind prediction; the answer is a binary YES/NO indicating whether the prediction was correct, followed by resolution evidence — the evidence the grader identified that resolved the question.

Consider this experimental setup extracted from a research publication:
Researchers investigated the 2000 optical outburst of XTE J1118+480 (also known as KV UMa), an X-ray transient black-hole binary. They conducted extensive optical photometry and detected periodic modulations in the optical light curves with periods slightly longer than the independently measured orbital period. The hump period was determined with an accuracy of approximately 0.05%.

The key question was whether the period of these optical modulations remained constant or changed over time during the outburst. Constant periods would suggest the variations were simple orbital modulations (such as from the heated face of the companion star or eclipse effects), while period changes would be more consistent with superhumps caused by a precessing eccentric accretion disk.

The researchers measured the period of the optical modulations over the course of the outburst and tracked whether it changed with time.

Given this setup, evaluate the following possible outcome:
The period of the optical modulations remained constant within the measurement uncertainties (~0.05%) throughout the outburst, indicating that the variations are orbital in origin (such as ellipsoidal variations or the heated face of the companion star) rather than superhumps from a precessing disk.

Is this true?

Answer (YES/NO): NO